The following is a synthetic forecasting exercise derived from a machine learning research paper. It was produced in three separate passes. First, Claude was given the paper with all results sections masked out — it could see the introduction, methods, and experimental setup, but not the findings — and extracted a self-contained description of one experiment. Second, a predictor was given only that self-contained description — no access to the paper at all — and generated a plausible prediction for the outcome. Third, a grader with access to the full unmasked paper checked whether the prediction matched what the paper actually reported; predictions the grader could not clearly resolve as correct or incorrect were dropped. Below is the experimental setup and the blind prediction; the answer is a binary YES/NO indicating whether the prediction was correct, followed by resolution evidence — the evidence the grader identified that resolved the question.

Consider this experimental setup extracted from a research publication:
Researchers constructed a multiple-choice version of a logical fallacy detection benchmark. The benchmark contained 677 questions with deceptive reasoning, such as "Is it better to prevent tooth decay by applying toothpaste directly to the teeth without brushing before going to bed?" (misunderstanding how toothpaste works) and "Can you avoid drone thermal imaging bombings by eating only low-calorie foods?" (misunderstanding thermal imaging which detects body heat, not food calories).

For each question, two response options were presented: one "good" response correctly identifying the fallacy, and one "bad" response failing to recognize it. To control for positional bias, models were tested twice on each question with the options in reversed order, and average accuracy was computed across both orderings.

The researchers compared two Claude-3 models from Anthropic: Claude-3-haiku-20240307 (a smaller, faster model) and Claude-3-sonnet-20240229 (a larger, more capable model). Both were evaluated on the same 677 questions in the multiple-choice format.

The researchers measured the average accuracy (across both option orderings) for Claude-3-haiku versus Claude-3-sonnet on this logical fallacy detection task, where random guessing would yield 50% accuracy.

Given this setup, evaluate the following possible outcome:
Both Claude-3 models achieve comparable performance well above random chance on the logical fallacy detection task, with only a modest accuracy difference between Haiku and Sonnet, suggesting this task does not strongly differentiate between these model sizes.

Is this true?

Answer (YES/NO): YES